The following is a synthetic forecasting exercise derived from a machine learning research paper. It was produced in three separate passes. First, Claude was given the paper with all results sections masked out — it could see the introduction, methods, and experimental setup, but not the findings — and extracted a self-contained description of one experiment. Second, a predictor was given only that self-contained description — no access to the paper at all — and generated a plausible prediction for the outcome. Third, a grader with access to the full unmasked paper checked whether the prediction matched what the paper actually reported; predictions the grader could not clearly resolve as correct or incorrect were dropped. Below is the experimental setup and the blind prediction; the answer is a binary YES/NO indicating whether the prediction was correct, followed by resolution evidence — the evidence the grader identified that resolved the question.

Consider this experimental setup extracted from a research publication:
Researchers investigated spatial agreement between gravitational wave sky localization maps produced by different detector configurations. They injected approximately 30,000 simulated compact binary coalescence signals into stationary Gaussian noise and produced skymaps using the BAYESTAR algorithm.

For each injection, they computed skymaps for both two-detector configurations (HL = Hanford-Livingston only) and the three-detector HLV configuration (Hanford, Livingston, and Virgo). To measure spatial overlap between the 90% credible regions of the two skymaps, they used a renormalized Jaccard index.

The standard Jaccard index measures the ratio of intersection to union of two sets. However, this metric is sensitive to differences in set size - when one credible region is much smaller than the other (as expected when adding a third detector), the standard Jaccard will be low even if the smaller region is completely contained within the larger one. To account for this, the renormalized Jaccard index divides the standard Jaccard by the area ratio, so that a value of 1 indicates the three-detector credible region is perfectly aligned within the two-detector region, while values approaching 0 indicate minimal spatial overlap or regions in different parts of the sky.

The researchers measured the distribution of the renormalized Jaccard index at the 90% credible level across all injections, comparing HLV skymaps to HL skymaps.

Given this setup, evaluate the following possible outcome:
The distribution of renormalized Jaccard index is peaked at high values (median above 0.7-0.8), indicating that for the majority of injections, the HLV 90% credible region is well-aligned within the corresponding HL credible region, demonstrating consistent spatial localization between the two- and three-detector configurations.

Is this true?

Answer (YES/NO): YES